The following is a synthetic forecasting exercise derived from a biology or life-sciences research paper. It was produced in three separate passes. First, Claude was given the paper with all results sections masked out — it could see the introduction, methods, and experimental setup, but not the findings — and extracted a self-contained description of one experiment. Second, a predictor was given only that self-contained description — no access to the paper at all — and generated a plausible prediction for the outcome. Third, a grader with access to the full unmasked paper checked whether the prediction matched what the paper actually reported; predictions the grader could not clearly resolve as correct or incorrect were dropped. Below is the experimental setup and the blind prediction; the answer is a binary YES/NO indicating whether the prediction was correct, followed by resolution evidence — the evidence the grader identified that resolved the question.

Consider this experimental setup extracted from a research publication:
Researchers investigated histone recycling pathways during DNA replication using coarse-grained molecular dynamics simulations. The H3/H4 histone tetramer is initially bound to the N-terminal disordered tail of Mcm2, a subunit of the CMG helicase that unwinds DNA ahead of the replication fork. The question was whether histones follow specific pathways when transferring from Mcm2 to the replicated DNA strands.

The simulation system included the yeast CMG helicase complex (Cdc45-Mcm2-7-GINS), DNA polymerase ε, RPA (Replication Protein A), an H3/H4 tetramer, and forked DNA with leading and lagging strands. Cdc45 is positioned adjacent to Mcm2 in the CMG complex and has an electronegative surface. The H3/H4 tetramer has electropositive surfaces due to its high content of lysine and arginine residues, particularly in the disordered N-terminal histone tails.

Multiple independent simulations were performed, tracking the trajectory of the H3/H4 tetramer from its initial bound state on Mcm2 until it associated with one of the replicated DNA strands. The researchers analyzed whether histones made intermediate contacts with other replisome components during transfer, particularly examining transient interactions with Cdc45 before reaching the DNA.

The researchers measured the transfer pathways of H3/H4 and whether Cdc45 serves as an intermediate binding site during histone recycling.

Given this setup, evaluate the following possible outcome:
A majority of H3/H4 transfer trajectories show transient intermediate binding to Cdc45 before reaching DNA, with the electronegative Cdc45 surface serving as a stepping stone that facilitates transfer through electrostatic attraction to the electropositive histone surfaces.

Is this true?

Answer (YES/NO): YES